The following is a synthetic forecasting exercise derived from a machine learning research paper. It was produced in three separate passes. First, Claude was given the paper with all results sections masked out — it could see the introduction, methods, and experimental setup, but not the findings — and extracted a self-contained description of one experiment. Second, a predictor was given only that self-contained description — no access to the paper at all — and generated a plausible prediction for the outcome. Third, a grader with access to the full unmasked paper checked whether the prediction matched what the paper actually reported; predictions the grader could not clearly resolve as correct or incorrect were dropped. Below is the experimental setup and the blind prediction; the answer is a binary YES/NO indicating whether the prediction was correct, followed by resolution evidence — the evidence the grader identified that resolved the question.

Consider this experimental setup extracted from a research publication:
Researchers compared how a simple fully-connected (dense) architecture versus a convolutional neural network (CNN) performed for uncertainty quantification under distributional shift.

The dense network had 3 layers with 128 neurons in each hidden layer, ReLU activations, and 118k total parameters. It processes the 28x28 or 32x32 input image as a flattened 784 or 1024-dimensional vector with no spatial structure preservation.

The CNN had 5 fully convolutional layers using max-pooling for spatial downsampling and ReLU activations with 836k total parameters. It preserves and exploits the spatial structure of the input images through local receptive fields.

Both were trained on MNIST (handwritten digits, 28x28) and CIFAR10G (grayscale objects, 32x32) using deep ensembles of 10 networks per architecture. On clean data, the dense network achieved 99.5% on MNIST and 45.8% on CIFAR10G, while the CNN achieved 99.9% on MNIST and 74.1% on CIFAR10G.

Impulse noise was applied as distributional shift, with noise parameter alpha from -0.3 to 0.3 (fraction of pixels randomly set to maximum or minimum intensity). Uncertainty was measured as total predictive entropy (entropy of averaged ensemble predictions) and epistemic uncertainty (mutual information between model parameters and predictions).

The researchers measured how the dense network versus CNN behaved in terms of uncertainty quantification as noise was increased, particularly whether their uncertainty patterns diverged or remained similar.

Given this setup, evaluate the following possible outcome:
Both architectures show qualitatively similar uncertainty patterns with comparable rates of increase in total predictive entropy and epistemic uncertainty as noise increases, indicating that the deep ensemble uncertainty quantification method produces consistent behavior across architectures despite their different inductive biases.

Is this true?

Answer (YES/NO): NO